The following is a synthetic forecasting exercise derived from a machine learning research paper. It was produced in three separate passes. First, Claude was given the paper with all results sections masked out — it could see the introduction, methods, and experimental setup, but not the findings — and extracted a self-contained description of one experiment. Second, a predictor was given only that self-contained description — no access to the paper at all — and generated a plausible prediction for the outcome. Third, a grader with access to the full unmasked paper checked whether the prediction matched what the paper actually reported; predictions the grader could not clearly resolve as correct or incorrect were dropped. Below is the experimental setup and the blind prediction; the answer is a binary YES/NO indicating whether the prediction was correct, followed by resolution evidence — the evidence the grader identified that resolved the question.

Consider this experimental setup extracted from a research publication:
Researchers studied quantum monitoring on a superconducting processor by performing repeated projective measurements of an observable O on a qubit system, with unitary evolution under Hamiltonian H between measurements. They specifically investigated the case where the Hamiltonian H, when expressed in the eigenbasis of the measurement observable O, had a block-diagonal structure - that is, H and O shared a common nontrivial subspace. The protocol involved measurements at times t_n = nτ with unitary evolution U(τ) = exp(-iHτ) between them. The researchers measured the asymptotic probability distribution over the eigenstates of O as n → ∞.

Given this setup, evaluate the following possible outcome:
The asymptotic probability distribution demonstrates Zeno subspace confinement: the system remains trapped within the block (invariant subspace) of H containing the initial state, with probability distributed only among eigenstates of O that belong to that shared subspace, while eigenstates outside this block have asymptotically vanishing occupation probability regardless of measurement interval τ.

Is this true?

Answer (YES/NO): YES